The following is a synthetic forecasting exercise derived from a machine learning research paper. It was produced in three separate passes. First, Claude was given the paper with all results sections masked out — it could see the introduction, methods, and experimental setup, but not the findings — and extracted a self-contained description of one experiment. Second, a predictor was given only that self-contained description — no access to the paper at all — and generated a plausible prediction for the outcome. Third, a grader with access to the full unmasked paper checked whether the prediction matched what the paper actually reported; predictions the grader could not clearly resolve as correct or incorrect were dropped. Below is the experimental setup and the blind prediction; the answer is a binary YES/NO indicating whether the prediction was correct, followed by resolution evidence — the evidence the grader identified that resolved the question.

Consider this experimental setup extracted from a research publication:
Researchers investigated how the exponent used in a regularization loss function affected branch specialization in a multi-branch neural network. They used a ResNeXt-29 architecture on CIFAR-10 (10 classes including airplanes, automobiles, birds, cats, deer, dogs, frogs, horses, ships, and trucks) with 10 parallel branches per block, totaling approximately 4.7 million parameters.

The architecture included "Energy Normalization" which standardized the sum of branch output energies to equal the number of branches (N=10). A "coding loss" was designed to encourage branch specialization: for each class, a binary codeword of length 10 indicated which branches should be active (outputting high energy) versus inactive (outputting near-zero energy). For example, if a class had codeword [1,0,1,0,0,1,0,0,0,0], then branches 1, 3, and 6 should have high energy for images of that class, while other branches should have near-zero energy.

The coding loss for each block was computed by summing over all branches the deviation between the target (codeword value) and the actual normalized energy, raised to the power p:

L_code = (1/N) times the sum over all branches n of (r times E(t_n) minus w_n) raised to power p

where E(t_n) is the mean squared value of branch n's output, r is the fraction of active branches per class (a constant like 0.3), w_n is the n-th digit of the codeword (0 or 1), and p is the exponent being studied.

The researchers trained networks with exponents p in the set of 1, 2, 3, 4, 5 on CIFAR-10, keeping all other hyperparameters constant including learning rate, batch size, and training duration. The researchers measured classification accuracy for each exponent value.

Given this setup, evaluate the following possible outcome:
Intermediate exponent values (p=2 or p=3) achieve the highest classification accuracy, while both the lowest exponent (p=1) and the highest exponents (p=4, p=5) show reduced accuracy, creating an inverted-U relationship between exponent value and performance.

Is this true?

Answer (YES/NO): NO